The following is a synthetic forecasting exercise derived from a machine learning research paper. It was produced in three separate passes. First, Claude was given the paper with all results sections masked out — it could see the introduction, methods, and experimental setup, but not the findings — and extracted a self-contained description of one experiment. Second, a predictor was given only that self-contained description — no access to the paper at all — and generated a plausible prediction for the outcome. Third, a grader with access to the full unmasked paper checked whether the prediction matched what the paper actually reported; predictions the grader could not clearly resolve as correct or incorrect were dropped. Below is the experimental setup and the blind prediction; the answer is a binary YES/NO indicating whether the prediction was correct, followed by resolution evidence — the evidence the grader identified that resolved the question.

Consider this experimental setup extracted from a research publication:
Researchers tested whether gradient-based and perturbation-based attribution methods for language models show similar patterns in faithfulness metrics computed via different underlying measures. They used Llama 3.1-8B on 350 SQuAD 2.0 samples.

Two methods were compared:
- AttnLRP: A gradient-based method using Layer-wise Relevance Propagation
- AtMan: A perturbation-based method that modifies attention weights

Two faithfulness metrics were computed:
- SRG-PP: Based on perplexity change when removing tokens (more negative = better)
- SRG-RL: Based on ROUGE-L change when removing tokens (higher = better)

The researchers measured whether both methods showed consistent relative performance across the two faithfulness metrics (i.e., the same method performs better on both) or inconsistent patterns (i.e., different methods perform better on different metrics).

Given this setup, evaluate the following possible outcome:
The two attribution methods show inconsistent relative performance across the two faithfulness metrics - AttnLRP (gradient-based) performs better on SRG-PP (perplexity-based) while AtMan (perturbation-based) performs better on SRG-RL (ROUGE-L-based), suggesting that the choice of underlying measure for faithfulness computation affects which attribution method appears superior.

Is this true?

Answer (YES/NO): NO